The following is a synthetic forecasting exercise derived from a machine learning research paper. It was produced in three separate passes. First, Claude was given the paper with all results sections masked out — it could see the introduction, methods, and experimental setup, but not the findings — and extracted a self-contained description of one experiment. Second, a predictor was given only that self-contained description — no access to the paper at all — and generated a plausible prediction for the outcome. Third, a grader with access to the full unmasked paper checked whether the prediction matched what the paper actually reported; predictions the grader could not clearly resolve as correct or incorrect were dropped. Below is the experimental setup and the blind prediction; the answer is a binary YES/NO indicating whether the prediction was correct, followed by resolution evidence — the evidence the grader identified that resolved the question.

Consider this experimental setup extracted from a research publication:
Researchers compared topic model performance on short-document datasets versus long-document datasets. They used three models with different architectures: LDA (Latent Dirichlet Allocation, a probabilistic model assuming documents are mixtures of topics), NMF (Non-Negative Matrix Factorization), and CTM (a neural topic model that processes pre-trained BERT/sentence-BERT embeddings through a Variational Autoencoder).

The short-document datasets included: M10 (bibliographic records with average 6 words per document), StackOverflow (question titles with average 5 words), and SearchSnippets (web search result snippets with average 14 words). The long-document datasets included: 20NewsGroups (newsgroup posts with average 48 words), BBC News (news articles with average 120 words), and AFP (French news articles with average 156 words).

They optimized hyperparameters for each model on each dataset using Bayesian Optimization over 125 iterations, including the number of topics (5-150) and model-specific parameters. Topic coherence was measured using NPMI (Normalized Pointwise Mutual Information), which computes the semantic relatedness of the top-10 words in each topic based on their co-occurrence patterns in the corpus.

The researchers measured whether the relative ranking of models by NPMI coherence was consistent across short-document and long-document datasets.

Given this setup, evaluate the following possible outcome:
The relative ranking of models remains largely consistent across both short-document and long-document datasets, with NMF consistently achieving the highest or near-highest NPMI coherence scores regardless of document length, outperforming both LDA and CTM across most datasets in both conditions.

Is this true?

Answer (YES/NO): YES